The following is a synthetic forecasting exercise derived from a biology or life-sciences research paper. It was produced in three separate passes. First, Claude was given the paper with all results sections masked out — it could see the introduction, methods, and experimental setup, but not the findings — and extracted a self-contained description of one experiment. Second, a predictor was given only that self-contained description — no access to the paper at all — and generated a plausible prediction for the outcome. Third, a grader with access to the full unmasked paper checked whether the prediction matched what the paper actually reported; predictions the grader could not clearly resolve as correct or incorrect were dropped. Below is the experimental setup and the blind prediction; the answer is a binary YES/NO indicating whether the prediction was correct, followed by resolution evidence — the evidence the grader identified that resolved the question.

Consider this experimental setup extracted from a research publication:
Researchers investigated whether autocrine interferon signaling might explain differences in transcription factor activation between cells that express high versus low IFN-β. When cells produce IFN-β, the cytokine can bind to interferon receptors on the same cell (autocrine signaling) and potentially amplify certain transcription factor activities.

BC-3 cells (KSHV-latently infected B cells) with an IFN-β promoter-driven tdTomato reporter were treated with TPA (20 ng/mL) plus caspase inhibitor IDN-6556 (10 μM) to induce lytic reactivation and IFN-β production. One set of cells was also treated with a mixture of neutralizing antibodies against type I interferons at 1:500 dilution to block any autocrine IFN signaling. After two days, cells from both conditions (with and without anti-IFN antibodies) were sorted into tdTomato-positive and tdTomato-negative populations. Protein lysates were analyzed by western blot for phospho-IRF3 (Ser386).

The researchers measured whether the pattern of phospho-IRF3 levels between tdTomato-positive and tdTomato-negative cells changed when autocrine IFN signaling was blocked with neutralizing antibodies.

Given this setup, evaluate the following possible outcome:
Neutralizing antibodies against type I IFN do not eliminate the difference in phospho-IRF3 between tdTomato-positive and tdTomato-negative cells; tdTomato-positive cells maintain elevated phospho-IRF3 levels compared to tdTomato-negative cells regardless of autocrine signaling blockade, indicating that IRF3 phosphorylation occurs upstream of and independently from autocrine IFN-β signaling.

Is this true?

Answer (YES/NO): NO